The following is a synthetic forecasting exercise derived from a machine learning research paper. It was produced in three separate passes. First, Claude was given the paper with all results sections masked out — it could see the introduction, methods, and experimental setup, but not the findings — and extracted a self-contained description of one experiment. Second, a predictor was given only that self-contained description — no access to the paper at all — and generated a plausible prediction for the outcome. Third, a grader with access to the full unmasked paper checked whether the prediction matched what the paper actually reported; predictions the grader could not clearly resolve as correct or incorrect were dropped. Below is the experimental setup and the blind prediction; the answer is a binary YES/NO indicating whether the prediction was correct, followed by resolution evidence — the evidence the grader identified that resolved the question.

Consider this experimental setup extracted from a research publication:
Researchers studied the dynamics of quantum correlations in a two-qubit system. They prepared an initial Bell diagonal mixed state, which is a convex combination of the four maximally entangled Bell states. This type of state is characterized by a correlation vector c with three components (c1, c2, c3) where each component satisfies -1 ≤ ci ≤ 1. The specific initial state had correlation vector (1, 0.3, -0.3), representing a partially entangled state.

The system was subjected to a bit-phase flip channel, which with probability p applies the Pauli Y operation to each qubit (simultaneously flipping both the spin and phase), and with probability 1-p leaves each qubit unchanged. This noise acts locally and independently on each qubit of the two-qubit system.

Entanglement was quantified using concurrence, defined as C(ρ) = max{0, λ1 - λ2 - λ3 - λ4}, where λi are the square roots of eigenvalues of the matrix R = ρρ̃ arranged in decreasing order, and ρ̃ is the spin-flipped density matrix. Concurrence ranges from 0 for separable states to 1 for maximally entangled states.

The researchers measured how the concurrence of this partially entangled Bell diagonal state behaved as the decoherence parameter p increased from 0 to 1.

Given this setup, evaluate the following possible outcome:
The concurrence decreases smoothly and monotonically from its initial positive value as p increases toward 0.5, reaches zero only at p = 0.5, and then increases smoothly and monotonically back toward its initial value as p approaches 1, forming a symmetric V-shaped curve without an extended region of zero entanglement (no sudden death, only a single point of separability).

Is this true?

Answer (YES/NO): NO